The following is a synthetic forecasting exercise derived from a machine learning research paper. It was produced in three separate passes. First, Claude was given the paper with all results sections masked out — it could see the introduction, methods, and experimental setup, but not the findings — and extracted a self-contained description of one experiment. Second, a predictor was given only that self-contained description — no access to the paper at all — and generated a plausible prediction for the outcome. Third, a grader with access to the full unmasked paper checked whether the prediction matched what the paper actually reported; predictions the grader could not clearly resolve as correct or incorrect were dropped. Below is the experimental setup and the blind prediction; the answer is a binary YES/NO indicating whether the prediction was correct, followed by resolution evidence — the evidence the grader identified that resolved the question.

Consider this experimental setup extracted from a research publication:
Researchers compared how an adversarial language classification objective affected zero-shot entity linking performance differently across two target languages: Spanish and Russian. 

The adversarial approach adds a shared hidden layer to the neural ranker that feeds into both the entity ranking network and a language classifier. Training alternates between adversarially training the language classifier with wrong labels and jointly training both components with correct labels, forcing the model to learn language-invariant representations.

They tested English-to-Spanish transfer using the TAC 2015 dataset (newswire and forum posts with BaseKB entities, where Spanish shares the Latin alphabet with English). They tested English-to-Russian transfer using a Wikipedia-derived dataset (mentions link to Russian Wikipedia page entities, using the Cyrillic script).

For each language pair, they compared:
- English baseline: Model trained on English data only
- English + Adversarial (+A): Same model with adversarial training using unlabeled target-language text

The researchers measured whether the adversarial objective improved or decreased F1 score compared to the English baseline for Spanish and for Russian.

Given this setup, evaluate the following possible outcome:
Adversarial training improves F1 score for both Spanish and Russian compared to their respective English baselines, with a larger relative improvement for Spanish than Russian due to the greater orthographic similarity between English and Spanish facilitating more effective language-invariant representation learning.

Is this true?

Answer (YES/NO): NO